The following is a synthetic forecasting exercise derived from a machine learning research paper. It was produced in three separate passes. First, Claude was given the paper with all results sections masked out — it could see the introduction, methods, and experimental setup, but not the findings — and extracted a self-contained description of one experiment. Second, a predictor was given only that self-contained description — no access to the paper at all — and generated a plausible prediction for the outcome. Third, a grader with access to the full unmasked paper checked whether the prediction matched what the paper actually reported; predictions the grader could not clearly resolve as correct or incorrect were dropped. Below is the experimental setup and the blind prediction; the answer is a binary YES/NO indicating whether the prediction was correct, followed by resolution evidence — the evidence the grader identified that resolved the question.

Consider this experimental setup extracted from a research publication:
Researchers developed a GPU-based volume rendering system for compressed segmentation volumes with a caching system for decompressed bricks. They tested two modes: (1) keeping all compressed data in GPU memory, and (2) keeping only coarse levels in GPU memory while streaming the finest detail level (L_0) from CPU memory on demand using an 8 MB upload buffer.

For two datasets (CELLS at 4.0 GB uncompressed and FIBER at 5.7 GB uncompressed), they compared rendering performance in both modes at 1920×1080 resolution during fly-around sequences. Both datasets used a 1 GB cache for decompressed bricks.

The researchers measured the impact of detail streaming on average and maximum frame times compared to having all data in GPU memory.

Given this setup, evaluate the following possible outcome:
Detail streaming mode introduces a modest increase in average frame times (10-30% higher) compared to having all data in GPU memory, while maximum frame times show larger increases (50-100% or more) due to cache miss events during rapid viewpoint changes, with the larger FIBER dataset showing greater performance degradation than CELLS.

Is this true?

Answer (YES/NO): NO